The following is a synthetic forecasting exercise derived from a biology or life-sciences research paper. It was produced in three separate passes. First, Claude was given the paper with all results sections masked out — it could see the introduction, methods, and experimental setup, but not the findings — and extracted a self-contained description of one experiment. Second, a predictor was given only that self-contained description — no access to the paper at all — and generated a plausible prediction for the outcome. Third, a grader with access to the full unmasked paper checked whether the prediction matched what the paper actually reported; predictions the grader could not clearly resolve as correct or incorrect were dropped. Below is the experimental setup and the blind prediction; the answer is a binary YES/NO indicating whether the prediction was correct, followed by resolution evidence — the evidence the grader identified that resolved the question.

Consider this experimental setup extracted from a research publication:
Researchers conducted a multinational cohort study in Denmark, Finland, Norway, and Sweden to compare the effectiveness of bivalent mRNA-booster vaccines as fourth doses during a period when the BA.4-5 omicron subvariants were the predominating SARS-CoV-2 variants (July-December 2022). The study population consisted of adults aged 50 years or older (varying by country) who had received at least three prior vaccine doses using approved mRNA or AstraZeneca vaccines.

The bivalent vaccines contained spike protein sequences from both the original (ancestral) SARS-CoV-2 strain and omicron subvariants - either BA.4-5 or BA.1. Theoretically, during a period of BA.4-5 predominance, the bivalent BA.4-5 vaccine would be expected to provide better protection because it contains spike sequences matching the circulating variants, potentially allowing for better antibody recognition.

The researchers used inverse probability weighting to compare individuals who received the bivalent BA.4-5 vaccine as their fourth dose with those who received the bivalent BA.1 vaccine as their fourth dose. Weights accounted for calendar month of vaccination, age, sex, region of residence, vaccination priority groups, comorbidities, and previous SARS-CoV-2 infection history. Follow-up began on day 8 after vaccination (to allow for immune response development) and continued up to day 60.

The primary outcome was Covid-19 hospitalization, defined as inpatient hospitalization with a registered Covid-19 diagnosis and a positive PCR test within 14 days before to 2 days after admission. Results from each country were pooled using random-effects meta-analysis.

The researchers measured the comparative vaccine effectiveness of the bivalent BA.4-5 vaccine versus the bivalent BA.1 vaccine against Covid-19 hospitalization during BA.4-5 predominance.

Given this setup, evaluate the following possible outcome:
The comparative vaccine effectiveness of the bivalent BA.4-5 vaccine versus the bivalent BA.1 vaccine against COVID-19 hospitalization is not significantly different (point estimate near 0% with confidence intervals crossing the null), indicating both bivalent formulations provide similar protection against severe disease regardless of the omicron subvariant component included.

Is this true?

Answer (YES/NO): NO